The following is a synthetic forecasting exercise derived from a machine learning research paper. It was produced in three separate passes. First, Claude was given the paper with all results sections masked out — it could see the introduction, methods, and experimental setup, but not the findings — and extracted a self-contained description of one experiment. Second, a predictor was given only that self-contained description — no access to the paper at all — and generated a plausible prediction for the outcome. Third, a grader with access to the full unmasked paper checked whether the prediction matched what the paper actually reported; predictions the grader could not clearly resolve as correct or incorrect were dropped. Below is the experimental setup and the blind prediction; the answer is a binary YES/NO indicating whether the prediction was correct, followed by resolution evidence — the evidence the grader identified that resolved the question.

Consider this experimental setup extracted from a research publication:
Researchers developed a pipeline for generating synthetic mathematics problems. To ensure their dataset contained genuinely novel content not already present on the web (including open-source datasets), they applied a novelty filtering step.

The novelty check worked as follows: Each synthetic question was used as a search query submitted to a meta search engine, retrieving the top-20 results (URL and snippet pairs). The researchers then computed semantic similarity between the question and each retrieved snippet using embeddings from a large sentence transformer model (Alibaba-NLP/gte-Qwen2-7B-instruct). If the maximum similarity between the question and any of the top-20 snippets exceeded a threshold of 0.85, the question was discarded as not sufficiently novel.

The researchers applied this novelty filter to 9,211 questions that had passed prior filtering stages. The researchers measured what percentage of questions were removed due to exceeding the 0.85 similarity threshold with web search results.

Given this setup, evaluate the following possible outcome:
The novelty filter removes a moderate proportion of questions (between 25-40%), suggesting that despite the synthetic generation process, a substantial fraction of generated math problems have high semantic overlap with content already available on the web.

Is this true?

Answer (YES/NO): NO